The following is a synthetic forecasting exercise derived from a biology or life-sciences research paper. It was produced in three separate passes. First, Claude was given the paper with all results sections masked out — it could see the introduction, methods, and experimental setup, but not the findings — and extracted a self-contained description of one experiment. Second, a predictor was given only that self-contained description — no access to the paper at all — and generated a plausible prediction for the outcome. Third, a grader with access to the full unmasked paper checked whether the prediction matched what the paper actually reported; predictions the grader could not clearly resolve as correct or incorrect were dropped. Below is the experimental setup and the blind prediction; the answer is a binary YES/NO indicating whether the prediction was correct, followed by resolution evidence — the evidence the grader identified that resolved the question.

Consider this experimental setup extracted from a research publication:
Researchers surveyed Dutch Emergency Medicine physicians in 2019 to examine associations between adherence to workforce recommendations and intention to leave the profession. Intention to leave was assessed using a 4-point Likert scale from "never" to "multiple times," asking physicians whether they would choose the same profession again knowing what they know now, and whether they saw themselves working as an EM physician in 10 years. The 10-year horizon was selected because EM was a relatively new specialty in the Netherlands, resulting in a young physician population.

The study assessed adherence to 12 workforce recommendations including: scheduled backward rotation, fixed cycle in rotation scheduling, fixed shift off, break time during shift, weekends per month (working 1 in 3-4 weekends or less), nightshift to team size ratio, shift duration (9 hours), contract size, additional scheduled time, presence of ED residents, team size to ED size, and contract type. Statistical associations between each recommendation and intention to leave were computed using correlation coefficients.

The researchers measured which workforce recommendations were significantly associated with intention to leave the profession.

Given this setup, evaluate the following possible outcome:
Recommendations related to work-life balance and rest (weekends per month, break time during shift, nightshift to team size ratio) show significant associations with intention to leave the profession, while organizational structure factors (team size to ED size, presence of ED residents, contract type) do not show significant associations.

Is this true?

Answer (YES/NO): NO